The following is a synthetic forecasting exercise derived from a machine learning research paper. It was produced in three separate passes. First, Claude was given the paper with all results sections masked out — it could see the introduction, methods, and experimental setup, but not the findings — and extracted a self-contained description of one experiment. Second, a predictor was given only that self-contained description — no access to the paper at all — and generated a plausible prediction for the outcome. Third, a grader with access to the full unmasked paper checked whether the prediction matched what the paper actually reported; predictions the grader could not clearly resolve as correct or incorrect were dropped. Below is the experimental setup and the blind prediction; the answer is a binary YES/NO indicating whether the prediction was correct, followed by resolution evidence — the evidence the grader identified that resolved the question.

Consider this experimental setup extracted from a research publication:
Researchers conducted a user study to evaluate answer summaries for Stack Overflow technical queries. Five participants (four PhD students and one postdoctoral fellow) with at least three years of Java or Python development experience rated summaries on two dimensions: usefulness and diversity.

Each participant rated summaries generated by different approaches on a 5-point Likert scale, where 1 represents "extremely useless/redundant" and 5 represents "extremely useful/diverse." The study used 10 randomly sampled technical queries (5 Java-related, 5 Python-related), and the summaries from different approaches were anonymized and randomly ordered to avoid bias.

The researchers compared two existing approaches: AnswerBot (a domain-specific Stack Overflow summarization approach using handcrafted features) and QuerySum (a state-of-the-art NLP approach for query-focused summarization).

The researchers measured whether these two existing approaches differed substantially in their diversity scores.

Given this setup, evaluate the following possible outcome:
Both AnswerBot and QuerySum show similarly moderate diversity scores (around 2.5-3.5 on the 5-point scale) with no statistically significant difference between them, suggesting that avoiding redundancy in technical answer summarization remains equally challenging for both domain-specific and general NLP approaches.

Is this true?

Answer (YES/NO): NO